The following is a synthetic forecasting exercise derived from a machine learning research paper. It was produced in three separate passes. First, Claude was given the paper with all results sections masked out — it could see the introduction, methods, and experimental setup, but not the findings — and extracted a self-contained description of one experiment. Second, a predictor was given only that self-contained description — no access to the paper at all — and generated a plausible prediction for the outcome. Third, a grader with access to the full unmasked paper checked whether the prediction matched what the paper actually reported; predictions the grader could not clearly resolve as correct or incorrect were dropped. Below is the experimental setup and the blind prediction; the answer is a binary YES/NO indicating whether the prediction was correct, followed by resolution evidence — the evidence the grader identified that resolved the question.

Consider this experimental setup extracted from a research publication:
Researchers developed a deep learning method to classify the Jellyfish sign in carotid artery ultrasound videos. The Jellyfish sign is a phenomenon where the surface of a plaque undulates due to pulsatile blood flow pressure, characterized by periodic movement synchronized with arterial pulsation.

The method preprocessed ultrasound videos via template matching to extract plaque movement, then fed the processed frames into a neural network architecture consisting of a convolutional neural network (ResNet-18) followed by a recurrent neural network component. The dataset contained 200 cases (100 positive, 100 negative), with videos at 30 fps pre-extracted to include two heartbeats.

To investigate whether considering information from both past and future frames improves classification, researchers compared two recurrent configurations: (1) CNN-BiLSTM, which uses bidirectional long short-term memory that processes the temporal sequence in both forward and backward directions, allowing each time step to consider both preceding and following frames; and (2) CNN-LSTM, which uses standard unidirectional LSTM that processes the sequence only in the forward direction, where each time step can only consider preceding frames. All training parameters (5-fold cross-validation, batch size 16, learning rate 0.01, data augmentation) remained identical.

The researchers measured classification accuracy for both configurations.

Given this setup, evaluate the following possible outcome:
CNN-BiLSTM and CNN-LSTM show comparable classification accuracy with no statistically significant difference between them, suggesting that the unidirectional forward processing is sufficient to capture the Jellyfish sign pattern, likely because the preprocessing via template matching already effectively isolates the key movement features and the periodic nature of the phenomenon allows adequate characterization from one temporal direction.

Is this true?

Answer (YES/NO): NO